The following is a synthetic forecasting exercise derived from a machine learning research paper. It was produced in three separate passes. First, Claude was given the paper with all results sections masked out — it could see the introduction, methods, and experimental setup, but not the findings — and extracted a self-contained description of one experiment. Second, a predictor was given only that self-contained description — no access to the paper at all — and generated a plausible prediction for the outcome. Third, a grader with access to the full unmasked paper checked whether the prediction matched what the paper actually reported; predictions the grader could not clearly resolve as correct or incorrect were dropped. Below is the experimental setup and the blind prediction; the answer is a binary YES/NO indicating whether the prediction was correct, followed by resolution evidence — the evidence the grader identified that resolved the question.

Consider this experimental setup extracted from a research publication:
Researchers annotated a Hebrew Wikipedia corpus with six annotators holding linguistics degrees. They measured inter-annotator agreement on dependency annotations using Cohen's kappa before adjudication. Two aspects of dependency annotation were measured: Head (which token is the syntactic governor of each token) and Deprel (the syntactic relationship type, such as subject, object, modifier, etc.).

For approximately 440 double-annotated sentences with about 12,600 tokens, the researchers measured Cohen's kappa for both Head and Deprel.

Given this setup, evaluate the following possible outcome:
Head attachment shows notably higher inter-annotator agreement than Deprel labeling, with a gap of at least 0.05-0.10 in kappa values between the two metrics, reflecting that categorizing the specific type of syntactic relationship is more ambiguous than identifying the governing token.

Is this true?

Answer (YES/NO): NO